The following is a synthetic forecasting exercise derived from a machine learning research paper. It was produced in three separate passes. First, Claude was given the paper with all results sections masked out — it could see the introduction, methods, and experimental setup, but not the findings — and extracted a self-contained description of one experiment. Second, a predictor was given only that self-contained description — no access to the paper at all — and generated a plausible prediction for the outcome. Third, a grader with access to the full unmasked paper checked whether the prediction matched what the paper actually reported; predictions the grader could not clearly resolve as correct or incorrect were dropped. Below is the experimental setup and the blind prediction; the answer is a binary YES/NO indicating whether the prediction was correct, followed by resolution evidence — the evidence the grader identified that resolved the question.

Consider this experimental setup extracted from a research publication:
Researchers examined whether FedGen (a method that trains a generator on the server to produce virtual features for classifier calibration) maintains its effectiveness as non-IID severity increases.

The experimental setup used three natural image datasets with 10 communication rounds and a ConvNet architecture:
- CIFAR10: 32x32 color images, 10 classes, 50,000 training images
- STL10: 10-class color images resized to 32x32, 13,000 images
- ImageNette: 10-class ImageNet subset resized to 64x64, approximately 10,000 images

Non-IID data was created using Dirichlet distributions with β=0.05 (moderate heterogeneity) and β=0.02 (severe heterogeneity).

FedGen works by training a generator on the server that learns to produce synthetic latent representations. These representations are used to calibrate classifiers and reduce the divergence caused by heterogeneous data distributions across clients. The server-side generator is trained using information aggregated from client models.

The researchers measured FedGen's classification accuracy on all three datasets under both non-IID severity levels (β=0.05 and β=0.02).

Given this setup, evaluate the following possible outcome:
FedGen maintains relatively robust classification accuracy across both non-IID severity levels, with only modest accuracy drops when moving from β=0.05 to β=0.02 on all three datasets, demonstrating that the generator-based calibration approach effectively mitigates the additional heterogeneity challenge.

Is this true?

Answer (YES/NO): NO